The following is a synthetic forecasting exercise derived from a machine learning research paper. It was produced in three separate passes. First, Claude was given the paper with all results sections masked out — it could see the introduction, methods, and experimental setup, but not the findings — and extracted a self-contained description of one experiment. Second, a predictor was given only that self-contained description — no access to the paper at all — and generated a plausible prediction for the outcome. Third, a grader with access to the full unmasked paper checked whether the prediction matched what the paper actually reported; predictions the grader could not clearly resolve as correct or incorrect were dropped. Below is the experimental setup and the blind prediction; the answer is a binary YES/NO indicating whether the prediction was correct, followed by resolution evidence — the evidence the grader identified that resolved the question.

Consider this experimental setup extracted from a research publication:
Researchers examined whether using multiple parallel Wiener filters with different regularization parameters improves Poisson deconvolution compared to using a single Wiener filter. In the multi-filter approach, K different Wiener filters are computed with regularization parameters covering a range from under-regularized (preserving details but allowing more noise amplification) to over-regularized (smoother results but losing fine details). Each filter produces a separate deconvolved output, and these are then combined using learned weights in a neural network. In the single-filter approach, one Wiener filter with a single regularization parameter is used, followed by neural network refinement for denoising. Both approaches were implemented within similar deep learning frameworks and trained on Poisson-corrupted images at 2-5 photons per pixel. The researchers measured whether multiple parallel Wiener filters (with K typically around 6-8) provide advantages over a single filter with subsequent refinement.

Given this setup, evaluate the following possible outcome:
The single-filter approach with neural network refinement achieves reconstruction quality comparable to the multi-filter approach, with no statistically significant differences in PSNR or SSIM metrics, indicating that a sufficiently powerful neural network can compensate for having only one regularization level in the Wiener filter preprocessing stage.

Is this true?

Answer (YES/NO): YES